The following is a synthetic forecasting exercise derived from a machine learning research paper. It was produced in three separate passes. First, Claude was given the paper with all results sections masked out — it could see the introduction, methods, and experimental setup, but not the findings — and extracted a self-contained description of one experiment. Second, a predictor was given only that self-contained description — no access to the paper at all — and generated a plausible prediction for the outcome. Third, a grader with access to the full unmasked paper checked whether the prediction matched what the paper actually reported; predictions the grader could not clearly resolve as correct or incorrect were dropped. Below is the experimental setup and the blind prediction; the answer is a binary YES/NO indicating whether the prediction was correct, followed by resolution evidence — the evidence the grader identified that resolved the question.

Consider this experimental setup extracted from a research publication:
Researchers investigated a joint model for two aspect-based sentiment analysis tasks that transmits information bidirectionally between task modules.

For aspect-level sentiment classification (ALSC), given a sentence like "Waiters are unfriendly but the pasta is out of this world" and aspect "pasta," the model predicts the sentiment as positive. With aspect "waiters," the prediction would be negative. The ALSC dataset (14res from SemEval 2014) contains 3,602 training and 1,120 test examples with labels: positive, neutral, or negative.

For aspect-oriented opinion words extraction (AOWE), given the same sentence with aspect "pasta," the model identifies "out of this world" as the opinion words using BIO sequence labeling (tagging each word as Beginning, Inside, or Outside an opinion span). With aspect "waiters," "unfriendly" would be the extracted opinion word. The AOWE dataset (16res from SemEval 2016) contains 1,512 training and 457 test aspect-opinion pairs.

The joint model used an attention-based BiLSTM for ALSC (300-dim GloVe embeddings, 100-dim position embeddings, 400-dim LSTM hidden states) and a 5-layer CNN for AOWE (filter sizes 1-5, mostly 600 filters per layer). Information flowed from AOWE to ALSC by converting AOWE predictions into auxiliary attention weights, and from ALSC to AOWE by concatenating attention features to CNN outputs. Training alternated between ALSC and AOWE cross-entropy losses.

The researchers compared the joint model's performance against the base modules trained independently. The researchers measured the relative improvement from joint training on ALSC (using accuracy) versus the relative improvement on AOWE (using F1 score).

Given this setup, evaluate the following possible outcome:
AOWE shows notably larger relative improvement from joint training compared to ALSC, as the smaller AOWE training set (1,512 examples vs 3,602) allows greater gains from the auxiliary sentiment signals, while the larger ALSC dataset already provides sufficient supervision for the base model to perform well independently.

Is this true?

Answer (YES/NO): NO